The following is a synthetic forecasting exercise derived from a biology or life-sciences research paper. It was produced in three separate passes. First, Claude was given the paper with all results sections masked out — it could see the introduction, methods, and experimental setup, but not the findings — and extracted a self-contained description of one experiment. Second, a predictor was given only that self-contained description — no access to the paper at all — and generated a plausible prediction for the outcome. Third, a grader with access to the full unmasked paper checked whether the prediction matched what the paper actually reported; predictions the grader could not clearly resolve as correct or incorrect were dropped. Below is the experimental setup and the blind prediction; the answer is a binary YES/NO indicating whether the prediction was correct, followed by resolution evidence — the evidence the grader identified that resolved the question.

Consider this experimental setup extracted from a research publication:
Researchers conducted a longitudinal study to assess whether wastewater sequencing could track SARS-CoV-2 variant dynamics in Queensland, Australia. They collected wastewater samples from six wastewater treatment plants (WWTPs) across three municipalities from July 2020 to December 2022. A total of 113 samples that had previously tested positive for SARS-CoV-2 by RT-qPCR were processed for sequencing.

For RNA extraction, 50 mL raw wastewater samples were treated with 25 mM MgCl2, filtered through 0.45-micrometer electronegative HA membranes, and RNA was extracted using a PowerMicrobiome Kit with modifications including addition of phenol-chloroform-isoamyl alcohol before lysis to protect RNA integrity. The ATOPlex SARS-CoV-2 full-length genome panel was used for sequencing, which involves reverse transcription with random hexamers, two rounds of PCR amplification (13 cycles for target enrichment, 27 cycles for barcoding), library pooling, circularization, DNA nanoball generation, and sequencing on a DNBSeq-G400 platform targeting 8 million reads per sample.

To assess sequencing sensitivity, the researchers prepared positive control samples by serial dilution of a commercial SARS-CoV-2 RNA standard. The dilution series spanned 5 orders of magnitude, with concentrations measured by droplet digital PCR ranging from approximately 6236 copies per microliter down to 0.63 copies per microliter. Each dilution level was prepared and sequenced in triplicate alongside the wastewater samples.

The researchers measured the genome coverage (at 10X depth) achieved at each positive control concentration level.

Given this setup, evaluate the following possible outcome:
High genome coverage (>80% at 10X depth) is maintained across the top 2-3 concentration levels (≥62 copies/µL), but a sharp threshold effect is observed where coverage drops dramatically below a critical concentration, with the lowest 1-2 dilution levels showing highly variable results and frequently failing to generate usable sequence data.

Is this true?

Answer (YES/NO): NO